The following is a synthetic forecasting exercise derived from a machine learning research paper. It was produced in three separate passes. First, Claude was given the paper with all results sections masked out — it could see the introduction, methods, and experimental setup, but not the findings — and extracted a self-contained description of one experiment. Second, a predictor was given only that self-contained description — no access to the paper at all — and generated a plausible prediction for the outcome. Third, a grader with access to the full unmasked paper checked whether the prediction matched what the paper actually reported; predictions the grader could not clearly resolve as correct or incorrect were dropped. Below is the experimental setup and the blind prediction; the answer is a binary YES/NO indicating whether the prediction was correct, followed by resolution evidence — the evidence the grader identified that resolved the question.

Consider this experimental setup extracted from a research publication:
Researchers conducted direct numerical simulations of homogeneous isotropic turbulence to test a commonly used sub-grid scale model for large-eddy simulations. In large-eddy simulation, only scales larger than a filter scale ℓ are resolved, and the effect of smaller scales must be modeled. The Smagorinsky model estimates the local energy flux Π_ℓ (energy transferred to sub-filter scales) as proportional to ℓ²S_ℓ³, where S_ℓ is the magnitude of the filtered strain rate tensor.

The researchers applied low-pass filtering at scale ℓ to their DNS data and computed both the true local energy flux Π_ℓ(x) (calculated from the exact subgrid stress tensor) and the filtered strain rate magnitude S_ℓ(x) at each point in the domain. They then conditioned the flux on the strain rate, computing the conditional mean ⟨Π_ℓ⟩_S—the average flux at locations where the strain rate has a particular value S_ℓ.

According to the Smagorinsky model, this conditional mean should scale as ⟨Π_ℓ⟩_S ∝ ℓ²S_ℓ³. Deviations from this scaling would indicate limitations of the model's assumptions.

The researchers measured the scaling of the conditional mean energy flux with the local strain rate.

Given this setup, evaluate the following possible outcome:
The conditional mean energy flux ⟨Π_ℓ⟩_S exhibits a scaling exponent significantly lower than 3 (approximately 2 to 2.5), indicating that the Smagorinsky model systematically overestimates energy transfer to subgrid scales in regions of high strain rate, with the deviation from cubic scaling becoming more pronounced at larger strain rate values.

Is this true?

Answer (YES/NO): NO